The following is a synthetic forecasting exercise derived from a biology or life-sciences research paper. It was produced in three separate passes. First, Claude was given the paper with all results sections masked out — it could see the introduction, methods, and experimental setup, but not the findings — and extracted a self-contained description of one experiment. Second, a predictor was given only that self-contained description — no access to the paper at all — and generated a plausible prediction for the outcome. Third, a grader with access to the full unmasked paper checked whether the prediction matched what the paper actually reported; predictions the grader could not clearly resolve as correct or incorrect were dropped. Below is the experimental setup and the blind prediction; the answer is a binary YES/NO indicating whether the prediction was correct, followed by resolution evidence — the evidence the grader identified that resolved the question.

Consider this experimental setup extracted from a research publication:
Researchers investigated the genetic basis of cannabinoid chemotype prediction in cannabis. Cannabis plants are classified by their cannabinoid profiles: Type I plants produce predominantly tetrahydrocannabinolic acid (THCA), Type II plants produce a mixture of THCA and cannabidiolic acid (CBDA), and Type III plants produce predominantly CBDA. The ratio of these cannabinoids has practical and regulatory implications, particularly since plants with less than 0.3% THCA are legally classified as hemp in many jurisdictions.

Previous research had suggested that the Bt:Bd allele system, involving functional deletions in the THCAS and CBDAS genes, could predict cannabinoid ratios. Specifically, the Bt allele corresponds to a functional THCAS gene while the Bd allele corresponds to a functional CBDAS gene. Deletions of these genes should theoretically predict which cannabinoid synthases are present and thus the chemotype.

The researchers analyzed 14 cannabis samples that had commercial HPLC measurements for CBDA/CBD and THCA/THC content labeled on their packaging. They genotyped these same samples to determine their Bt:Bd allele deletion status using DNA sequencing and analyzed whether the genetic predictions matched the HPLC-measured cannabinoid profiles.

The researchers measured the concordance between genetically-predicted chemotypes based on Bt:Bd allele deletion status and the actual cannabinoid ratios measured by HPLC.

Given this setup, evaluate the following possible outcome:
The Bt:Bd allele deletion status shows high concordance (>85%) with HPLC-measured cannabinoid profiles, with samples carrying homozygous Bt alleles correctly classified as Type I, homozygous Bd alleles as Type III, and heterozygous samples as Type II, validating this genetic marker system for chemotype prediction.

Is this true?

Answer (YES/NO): YES